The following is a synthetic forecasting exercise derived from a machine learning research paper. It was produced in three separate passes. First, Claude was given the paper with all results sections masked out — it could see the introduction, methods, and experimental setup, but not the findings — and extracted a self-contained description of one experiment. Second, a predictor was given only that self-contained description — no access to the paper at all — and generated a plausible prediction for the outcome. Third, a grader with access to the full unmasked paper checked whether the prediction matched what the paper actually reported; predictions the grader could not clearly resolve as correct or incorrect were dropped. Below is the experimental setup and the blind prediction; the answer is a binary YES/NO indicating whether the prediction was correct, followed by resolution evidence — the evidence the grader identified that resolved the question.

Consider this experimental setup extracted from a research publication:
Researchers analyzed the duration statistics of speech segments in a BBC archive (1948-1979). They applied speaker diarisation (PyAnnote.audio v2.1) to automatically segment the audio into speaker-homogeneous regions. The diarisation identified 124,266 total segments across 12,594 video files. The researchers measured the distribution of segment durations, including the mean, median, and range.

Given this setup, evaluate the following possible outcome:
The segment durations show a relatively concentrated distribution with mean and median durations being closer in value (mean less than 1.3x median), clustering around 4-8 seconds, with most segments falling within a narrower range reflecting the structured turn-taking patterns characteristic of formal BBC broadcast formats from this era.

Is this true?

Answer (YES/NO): NO